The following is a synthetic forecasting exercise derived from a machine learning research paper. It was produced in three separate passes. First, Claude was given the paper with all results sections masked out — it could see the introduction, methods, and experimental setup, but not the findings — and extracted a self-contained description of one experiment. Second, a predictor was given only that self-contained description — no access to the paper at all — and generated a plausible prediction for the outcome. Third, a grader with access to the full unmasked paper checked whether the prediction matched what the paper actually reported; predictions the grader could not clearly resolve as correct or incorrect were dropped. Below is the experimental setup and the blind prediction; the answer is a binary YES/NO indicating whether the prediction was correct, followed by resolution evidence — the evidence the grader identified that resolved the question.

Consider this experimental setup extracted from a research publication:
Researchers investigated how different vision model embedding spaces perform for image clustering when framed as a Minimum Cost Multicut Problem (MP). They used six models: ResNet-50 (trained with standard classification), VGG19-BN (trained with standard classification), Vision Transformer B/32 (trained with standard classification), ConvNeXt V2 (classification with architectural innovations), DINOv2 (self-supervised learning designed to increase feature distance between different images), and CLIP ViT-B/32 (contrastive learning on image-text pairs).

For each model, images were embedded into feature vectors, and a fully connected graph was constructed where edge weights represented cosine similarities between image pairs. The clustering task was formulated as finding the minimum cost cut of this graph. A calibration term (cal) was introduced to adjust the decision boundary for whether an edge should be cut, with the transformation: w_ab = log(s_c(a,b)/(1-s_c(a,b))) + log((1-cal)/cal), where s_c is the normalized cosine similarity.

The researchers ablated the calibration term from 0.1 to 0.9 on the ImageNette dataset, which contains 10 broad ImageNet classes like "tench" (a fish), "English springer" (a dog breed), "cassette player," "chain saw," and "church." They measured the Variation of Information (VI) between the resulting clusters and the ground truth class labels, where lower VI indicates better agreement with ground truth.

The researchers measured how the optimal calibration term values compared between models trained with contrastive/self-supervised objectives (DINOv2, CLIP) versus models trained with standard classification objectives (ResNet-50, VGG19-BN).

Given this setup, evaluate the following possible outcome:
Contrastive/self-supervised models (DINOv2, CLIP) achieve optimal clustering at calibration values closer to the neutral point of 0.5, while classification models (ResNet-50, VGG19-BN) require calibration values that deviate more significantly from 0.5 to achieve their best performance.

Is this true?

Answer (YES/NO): YES